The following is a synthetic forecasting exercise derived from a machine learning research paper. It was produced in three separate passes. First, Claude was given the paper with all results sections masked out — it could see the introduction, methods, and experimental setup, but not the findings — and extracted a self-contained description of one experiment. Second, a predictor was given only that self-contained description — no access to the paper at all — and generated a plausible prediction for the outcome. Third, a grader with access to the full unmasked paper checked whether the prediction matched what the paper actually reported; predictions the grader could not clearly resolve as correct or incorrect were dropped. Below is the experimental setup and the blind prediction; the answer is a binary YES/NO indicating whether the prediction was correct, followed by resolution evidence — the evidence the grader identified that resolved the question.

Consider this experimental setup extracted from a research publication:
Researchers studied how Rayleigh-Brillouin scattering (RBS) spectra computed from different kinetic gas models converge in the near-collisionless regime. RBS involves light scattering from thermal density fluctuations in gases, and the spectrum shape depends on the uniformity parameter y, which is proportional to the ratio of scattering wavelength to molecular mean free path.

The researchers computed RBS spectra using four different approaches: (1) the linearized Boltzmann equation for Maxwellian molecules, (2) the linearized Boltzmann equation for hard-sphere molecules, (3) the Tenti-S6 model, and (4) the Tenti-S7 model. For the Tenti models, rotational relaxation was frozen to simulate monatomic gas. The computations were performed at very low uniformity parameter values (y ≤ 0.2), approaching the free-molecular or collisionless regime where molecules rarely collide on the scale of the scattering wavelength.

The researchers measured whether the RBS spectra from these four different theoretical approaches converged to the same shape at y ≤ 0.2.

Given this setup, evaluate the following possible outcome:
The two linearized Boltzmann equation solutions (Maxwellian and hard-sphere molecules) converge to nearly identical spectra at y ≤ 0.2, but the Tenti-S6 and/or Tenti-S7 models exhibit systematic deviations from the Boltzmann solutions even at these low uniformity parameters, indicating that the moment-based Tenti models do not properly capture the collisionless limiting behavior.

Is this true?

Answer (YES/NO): NO